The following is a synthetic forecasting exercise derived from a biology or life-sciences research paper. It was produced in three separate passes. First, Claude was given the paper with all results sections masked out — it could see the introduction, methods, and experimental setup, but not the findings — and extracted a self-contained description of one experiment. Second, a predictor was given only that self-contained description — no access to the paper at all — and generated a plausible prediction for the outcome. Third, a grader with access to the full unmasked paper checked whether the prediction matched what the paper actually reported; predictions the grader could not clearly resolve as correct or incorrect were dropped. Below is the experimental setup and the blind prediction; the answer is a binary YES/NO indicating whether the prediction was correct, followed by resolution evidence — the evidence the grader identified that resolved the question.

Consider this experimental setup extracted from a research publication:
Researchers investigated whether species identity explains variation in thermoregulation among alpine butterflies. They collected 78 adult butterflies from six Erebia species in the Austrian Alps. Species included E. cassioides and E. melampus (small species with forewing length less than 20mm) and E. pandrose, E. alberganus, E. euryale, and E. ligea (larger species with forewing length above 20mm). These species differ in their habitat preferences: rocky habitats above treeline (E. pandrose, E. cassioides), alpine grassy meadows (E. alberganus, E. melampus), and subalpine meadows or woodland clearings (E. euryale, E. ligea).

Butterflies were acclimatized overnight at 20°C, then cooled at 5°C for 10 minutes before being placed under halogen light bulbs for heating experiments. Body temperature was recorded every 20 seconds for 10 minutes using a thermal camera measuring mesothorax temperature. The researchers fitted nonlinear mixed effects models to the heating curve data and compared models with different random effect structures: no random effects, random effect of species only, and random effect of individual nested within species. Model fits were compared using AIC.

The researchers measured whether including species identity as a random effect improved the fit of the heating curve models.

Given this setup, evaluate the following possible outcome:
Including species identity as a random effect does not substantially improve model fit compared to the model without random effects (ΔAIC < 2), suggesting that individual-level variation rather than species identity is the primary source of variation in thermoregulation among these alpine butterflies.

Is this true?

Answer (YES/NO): NO